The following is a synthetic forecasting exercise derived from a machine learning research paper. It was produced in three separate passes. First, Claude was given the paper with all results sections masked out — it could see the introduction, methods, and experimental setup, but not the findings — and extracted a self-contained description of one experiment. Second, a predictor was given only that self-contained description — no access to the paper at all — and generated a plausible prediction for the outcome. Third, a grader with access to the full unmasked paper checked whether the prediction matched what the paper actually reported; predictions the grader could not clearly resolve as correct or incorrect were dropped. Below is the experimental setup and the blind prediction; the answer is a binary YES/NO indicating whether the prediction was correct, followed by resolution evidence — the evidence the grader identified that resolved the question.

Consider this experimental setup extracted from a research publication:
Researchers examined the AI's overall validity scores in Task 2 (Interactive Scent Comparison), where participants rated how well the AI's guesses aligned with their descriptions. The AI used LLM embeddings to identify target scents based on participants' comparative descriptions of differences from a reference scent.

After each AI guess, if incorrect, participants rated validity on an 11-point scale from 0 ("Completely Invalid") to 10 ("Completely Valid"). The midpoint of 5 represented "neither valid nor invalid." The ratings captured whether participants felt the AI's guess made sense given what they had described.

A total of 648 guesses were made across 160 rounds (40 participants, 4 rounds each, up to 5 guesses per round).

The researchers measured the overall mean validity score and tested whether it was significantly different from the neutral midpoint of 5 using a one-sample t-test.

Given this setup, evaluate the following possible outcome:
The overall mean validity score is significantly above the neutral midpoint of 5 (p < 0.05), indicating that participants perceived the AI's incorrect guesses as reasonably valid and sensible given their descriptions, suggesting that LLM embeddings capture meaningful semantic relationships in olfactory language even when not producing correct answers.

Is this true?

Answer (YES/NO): YES